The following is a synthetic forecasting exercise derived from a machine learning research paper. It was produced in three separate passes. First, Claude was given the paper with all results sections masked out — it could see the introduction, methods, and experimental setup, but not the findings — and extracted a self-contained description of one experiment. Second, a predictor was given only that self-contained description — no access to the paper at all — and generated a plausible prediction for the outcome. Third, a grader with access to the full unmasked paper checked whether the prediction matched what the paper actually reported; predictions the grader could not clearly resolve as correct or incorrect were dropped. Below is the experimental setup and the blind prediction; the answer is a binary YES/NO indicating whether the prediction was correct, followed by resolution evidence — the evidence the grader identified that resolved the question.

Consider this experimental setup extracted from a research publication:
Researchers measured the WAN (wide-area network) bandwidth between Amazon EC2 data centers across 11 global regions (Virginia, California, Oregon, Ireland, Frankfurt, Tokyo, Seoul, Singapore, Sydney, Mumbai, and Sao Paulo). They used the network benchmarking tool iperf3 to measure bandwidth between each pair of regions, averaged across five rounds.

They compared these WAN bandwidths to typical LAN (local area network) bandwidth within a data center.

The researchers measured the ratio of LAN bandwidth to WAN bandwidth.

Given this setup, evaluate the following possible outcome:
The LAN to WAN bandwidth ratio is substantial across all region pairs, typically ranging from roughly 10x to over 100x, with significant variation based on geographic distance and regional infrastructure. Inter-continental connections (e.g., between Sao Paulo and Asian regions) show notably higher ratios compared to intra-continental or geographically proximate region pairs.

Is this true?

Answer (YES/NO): NO